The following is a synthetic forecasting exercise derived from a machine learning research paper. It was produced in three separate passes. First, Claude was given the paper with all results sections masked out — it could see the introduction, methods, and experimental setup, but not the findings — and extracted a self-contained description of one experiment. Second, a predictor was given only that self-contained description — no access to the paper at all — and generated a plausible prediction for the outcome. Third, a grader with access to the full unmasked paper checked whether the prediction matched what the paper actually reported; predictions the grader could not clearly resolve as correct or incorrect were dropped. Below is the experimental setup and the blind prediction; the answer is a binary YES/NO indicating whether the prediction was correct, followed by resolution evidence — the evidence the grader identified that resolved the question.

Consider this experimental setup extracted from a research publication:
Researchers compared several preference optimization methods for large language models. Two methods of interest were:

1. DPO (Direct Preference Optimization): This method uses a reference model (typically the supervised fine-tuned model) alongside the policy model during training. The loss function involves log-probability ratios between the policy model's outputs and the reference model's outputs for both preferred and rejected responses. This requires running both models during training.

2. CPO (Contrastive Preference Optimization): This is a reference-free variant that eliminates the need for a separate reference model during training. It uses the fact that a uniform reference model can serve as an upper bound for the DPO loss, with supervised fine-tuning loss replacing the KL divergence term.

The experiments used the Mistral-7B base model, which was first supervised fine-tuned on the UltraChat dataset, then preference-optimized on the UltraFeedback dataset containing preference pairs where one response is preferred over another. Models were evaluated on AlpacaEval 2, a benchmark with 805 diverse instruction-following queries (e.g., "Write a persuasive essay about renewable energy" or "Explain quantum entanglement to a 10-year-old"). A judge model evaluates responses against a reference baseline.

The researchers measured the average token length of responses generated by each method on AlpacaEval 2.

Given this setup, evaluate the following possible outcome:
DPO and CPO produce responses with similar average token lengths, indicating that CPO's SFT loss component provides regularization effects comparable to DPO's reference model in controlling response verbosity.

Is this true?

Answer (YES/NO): NO